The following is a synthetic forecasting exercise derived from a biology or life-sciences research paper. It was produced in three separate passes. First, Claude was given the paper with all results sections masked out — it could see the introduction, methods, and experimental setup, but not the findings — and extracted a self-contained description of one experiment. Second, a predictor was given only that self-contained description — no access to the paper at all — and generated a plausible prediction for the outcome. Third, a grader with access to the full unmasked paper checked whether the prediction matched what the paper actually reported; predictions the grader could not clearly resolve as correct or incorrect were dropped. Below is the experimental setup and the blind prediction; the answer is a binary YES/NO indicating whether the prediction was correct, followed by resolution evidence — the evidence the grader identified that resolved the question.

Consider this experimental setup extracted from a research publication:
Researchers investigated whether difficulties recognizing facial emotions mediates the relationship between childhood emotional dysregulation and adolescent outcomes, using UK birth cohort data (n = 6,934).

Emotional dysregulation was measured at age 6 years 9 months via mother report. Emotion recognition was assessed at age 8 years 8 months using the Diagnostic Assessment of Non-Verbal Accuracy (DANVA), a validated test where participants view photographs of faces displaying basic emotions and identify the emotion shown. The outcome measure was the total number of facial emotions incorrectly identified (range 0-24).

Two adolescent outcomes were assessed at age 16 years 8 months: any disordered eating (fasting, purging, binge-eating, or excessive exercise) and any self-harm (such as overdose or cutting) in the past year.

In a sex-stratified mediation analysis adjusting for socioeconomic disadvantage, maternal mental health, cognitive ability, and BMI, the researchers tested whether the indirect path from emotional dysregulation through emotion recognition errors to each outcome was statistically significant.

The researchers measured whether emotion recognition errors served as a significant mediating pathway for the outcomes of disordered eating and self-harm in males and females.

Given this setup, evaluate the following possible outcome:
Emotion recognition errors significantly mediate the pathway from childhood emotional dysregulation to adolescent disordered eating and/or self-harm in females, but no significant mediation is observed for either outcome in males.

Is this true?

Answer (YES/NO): NO